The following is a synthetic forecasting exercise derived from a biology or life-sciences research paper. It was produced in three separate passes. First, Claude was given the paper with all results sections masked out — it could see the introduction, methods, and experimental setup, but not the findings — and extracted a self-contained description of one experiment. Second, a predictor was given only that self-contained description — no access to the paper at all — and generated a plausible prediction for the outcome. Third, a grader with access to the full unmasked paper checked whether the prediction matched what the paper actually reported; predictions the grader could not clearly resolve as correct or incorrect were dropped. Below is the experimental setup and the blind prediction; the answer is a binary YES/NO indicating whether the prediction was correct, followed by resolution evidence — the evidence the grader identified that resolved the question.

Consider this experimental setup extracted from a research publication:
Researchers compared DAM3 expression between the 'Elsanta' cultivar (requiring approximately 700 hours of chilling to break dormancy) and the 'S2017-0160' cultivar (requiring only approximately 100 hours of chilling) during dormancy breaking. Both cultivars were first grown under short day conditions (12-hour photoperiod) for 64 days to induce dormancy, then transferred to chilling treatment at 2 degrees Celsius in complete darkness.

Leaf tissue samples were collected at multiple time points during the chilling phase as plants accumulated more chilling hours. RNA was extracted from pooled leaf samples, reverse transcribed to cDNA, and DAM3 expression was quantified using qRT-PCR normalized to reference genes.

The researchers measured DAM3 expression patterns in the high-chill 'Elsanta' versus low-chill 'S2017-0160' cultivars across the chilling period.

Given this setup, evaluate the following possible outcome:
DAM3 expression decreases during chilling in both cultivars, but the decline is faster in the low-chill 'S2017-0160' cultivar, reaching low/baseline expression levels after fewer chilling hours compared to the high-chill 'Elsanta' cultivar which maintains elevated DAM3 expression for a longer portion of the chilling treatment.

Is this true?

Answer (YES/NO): NO